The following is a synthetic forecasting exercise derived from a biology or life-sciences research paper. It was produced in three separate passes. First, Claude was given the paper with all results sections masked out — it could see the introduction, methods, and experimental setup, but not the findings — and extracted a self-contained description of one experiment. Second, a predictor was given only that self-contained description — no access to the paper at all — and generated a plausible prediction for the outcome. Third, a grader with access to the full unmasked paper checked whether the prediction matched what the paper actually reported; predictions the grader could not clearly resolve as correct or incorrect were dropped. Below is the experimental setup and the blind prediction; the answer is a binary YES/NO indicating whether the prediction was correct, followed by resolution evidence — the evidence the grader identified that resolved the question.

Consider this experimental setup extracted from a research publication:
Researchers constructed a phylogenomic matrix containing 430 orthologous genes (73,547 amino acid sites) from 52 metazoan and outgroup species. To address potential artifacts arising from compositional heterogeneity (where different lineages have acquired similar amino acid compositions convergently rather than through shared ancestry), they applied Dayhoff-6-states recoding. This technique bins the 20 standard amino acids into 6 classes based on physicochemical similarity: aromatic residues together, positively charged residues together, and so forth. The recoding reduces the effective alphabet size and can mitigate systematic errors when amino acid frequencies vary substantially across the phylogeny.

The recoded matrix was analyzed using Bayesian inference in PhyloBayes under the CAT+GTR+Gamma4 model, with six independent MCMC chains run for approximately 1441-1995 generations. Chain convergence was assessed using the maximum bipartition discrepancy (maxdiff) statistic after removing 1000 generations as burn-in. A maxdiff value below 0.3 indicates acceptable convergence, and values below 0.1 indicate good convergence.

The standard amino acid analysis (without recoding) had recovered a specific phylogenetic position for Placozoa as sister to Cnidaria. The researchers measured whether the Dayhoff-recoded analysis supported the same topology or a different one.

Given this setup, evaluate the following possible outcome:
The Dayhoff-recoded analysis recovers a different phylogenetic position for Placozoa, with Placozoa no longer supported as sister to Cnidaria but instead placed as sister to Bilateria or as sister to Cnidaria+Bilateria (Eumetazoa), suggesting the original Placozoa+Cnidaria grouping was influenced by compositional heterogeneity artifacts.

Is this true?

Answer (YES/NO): NO